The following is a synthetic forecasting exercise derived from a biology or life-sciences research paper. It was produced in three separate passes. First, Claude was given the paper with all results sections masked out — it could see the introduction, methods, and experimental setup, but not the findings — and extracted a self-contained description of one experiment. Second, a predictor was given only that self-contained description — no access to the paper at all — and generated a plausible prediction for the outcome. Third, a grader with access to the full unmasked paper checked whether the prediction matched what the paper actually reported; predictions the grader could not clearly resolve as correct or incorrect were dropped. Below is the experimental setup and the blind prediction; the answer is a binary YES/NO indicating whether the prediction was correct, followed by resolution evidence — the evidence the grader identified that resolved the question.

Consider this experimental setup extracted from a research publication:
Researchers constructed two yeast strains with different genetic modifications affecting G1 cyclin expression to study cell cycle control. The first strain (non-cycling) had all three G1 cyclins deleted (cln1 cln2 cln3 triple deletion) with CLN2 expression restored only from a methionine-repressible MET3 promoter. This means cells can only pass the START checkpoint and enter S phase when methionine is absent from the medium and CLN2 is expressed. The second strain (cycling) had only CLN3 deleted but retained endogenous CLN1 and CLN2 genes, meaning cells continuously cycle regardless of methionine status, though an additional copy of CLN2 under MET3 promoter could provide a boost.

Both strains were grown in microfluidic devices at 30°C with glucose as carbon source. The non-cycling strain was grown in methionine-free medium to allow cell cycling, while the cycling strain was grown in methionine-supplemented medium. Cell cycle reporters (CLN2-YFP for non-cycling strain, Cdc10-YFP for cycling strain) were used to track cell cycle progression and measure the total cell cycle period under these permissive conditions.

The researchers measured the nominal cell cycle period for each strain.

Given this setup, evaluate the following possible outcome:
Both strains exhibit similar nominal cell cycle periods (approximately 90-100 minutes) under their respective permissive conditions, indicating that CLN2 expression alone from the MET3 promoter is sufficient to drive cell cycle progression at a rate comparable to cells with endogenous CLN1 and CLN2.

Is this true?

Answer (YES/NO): NO